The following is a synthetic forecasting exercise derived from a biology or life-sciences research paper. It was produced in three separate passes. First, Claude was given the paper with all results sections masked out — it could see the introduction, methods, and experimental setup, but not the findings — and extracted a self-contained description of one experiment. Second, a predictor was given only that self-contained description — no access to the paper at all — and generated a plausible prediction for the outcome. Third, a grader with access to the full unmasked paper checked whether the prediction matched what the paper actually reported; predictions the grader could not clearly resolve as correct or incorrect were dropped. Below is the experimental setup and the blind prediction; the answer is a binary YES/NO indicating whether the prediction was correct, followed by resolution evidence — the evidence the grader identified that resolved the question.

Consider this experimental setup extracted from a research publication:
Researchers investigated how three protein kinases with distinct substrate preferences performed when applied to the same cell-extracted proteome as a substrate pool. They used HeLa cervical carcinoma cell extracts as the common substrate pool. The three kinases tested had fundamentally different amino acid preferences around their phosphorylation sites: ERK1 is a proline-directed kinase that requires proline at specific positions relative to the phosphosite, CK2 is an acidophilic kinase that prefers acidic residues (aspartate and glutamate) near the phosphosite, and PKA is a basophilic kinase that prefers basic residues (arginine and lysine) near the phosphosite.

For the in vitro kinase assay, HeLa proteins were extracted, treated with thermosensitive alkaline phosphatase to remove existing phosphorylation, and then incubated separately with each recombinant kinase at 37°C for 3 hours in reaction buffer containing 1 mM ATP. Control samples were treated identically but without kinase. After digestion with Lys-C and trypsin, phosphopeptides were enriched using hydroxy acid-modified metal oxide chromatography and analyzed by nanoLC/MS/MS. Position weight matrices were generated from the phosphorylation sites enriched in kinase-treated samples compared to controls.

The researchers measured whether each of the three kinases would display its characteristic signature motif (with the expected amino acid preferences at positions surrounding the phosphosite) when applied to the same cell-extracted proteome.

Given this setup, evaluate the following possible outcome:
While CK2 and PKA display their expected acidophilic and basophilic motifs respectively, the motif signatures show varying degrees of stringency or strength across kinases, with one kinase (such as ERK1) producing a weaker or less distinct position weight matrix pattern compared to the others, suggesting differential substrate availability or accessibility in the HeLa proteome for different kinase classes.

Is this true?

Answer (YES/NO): NO